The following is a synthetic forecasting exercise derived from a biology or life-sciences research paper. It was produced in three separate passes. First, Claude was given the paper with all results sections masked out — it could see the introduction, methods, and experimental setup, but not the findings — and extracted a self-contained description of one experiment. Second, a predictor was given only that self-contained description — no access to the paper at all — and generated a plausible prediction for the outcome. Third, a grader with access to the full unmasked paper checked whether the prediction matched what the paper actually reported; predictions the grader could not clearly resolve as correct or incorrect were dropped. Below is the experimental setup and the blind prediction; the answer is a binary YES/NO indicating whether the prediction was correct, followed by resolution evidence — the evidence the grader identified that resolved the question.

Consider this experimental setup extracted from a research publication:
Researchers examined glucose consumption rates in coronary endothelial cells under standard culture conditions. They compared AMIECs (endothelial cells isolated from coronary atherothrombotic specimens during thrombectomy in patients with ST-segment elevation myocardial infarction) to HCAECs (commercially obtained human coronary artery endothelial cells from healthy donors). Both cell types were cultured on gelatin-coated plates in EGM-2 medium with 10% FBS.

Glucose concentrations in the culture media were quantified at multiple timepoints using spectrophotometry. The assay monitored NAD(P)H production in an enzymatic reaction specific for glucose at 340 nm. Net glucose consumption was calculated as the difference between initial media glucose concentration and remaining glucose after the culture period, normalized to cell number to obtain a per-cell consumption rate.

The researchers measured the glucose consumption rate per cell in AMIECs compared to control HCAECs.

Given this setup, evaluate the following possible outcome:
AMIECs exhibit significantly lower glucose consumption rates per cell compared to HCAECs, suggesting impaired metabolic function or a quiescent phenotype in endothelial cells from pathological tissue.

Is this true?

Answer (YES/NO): YES